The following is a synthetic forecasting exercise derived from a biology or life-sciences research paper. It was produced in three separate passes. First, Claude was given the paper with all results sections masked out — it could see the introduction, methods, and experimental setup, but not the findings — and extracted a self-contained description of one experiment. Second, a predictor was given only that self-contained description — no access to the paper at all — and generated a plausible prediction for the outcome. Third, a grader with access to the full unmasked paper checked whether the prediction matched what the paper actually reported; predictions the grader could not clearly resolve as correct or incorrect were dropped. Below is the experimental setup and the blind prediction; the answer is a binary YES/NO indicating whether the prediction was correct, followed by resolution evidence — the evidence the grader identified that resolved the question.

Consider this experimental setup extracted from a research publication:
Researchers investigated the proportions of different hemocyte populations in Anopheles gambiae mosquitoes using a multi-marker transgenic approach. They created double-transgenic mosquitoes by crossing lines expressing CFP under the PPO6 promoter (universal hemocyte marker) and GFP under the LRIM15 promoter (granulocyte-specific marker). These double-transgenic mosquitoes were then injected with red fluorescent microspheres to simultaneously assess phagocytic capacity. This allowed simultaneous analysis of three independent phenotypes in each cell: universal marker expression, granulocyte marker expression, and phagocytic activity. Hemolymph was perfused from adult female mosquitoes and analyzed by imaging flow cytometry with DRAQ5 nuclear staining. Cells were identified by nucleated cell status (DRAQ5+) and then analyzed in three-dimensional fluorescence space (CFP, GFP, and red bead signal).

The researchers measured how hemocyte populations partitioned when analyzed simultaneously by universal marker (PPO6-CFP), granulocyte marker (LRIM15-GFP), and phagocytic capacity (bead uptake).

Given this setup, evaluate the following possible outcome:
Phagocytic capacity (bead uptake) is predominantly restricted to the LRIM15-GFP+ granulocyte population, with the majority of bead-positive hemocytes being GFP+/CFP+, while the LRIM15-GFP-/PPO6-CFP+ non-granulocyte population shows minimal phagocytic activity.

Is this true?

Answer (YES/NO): NO